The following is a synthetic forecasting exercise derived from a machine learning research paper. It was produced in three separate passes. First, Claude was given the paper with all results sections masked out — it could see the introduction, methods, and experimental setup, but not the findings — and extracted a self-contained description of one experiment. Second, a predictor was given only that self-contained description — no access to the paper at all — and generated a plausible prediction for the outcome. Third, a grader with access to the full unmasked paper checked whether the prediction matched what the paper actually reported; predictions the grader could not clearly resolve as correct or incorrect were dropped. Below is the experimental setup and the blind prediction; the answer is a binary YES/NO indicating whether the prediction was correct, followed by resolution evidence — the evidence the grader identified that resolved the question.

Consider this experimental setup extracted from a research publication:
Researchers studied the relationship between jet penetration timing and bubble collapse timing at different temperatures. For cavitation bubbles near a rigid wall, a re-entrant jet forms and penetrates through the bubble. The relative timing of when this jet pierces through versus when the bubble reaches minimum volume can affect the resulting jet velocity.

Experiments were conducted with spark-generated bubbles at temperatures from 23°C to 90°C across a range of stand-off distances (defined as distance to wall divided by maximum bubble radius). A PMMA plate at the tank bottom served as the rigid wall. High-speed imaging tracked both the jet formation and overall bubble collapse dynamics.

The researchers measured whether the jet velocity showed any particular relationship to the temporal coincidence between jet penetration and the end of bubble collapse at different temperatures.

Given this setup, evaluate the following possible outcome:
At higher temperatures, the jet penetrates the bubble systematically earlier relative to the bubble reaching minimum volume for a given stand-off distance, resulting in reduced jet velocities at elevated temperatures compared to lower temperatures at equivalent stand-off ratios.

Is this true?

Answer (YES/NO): NO